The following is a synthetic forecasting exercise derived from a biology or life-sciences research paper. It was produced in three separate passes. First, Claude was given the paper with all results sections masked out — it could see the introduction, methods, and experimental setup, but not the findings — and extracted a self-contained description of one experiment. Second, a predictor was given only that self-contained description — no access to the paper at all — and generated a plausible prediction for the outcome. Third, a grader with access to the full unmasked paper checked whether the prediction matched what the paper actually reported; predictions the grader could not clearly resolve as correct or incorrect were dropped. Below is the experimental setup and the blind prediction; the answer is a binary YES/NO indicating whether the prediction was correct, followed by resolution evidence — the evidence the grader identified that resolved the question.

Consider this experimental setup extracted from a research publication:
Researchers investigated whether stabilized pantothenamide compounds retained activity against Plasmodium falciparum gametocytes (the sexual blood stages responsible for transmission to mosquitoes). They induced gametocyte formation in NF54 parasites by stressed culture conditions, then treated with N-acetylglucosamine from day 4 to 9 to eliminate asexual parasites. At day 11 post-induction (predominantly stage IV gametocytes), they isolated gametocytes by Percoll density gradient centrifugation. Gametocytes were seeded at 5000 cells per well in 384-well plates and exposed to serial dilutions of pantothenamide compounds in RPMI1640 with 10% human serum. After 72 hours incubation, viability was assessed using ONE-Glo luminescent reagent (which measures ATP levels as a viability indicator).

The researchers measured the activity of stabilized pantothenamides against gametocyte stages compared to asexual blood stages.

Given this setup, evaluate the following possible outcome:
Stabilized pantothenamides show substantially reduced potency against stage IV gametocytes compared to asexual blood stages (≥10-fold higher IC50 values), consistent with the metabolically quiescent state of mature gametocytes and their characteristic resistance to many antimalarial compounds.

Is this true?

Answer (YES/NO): NO